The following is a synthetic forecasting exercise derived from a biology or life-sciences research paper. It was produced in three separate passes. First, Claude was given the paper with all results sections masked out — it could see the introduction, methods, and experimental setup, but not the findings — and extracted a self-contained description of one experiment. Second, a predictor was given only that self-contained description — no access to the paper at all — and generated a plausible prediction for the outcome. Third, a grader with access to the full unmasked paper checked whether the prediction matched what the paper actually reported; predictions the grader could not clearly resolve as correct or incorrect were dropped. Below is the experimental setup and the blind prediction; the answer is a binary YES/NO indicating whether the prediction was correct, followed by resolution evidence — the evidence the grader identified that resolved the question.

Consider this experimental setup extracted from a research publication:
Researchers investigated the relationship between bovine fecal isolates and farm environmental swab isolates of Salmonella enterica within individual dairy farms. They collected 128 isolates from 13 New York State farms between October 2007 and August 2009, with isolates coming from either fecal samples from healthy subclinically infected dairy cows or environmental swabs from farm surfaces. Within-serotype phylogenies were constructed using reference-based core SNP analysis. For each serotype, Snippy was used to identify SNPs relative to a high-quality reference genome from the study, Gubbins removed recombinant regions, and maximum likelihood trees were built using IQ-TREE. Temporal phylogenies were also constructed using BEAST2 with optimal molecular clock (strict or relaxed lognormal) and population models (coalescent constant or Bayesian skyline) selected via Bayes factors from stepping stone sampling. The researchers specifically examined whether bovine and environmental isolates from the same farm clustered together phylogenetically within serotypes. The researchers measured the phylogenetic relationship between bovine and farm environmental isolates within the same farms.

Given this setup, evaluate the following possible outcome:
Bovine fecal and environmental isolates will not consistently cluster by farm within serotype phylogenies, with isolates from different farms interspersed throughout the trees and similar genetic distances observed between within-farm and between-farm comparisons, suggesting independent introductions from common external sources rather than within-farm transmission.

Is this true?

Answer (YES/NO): NO